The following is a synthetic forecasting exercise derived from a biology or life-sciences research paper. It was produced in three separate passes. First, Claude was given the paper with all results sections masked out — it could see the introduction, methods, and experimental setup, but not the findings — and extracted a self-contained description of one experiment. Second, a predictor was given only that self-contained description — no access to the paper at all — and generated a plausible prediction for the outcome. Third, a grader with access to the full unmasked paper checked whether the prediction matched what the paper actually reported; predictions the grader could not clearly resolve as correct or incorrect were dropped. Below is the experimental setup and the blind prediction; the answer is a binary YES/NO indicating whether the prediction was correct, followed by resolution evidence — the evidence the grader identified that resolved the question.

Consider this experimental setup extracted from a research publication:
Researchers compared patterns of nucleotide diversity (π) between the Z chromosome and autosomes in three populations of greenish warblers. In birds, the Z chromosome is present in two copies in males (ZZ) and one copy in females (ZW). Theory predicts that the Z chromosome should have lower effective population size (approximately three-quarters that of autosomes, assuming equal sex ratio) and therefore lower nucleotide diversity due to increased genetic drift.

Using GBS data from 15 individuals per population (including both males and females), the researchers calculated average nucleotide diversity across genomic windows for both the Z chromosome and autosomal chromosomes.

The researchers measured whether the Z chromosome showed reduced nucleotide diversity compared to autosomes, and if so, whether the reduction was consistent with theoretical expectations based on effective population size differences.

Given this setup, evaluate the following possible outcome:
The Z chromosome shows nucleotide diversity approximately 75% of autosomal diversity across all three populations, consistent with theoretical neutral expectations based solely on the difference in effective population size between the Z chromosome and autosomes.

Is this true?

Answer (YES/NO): NO